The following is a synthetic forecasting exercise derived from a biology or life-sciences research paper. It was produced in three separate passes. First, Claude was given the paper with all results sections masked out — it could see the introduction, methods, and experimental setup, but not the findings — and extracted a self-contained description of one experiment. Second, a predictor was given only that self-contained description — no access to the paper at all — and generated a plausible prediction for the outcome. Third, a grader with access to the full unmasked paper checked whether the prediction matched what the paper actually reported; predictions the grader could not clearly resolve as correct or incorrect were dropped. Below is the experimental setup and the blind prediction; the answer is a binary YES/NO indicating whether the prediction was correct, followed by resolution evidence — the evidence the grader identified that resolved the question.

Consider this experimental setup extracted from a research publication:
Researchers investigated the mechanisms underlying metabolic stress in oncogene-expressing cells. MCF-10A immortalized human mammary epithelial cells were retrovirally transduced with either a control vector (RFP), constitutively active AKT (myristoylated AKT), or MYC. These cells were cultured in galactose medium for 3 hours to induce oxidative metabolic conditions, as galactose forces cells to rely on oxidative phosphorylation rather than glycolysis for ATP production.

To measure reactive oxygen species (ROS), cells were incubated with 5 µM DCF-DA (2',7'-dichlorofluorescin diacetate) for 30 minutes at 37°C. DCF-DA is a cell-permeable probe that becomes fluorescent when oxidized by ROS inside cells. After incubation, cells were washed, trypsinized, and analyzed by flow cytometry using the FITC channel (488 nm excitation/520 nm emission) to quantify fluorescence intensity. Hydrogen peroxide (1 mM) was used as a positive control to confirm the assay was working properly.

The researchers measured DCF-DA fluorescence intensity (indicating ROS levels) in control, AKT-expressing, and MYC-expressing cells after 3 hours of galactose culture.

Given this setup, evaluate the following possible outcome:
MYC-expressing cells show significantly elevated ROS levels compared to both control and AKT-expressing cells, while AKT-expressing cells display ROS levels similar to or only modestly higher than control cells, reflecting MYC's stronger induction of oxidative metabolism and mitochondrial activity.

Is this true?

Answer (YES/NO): NO